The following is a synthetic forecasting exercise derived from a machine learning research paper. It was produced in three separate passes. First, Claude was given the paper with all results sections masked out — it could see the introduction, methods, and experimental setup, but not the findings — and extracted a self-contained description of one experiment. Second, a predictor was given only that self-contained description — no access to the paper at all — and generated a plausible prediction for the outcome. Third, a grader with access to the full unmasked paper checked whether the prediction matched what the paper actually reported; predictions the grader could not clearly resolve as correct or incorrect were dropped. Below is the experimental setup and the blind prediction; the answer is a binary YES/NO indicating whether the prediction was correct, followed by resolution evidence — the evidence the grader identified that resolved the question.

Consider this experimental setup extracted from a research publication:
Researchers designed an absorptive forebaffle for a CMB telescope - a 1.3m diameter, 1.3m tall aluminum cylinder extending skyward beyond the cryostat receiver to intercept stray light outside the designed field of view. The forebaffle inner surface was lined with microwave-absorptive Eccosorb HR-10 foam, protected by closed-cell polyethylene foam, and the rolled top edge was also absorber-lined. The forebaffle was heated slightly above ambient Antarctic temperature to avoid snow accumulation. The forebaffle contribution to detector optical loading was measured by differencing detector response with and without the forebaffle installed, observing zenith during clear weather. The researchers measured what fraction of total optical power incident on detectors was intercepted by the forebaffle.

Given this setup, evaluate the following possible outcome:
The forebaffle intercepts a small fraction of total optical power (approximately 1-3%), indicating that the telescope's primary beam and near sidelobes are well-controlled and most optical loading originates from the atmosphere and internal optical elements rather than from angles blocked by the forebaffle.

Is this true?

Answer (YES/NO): NO